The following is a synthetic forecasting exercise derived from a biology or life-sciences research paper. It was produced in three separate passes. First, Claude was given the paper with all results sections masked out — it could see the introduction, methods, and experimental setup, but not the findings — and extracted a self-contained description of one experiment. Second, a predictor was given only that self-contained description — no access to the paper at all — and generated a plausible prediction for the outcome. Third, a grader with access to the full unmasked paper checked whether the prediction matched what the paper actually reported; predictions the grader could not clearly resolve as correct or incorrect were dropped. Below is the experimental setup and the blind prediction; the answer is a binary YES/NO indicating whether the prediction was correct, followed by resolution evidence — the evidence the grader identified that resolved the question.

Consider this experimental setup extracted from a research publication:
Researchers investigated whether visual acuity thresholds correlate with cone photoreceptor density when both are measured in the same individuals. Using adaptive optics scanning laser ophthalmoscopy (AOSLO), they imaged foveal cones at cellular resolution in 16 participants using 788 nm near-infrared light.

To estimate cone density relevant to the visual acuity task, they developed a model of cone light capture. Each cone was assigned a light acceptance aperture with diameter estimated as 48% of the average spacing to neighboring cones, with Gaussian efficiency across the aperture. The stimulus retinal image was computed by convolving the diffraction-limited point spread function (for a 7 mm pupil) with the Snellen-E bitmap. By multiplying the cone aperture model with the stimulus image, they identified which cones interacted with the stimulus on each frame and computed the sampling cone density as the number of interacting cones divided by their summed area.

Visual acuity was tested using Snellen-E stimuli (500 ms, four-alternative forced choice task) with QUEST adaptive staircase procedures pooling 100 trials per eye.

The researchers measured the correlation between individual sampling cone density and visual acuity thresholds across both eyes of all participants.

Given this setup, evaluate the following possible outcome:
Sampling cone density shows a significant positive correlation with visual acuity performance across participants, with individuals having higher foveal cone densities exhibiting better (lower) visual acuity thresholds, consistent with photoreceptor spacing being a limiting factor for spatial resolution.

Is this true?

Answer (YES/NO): YES